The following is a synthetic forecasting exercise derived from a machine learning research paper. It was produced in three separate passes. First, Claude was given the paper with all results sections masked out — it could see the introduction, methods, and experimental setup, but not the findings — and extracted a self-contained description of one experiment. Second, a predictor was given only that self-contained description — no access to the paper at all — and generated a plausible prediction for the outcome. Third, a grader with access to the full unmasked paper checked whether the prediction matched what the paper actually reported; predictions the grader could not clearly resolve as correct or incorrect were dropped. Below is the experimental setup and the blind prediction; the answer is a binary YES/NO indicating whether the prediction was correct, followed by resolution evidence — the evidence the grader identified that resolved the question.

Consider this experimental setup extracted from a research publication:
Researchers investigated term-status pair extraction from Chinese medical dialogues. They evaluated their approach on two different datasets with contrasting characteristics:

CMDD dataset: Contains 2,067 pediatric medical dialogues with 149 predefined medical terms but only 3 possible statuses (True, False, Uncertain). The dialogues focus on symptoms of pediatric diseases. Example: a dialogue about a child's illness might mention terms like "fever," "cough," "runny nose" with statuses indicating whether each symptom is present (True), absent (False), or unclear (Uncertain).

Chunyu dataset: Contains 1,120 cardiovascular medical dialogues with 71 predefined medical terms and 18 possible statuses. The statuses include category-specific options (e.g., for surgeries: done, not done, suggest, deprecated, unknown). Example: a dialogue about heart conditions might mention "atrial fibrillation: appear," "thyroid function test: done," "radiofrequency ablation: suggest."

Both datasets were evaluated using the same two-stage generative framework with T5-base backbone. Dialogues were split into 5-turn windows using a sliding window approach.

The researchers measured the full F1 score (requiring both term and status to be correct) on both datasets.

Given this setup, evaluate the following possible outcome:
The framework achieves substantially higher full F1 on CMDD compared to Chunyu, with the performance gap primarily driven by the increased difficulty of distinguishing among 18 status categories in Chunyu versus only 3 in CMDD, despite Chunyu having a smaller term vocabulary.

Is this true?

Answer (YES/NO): NO